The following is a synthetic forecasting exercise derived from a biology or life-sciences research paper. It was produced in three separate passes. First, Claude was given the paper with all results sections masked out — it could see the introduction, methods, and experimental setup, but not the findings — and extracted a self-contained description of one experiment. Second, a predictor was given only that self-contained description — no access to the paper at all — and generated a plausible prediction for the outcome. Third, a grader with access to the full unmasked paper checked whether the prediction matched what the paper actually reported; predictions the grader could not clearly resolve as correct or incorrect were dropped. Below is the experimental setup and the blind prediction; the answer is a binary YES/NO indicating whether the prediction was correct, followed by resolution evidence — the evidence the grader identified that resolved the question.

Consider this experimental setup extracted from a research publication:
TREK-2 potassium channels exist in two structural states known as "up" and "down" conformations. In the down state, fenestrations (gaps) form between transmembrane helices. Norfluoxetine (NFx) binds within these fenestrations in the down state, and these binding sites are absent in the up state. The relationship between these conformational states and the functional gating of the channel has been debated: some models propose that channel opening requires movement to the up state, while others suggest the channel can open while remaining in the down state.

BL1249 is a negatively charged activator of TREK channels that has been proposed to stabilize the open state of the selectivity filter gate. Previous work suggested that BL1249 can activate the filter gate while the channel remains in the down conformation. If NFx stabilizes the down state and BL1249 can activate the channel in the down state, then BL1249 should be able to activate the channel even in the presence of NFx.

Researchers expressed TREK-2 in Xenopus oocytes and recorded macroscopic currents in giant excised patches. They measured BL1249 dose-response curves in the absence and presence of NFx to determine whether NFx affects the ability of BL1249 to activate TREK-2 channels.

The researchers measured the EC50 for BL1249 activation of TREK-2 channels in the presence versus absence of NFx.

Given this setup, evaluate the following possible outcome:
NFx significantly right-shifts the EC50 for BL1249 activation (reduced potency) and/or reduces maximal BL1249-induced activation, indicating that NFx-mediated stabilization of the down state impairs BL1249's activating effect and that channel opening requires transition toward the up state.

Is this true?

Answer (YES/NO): NO